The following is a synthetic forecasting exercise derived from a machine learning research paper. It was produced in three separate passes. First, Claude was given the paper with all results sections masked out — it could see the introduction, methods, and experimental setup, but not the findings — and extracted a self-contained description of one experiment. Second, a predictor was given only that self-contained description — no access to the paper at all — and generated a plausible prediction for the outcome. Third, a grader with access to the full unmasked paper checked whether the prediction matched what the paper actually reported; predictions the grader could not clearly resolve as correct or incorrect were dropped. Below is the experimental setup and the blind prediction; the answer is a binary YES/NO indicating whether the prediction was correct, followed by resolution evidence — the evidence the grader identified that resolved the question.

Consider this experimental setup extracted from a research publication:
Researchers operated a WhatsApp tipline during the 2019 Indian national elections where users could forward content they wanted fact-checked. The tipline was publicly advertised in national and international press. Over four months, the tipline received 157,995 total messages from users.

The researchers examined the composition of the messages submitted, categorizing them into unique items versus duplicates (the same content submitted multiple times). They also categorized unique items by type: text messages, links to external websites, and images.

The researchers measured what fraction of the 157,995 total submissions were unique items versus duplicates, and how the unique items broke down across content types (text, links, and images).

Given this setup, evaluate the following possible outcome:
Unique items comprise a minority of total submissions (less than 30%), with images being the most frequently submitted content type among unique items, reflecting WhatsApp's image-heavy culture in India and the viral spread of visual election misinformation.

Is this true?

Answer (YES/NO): NO